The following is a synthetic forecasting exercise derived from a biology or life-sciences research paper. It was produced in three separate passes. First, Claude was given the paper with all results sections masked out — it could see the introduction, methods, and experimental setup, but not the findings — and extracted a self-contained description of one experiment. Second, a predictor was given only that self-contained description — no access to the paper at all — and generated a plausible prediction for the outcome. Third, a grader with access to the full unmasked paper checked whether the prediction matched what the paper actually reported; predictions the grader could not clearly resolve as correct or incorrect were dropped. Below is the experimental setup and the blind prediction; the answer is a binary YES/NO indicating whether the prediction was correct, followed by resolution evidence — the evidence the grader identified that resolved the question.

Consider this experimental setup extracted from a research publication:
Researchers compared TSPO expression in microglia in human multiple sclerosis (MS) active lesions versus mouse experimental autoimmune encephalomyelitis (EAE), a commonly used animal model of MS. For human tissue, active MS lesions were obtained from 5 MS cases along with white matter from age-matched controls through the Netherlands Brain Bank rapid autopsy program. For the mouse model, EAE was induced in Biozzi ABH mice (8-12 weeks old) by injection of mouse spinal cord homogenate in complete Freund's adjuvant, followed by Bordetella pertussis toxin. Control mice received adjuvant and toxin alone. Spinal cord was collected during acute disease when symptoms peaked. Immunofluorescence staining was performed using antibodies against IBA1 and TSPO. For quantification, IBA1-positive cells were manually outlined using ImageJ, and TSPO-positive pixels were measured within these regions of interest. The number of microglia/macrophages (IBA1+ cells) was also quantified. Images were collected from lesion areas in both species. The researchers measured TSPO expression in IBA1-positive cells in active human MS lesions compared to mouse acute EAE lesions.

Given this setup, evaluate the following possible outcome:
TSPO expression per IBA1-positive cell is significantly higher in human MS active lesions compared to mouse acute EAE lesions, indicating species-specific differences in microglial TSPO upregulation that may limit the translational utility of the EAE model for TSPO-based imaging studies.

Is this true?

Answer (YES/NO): NO